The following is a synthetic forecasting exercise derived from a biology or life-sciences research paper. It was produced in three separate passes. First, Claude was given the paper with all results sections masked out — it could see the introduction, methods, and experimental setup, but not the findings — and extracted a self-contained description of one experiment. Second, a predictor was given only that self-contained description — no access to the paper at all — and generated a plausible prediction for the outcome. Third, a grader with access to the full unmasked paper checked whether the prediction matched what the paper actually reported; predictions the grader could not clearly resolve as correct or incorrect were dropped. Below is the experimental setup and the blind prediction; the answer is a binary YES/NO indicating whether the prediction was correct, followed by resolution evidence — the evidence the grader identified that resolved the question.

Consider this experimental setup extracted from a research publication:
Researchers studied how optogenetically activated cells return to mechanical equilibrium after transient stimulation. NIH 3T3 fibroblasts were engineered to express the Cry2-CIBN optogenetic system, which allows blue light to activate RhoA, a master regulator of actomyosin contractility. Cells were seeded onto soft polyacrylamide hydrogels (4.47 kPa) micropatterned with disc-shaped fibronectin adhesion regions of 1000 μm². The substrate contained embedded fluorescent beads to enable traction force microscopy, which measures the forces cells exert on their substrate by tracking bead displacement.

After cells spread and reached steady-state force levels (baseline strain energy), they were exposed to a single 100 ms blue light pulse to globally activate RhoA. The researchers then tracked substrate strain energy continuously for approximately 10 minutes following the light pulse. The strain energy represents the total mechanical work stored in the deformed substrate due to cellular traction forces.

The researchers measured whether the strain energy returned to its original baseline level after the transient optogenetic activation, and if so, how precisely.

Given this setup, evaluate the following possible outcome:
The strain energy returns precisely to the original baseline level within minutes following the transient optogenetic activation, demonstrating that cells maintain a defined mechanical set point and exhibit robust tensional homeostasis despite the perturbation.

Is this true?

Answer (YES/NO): YES